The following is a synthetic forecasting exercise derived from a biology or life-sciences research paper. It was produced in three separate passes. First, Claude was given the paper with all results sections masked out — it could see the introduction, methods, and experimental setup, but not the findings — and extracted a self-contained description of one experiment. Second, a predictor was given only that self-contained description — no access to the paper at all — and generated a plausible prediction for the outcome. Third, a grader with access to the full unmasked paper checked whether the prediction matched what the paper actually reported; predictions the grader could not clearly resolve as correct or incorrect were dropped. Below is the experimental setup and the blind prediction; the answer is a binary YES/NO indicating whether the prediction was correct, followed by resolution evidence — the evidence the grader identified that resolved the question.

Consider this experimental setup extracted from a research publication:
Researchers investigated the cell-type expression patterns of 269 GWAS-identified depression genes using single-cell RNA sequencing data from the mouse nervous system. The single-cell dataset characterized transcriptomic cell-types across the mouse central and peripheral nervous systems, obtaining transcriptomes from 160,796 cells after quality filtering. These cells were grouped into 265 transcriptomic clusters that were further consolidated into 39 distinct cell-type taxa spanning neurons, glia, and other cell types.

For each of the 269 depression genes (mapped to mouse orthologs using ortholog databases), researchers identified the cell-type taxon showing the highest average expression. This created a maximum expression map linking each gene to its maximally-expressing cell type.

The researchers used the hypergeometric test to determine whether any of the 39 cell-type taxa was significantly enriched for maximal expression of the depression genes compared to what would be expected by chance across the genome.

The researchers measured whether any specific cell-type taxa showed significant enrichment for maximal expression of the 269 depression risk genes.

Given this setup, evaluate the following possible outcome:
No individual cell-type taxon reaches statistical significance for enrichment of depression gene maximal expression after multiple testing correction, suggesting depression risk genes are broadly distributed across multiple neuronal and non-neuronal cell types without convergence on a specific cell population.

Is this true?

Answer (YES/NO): NO